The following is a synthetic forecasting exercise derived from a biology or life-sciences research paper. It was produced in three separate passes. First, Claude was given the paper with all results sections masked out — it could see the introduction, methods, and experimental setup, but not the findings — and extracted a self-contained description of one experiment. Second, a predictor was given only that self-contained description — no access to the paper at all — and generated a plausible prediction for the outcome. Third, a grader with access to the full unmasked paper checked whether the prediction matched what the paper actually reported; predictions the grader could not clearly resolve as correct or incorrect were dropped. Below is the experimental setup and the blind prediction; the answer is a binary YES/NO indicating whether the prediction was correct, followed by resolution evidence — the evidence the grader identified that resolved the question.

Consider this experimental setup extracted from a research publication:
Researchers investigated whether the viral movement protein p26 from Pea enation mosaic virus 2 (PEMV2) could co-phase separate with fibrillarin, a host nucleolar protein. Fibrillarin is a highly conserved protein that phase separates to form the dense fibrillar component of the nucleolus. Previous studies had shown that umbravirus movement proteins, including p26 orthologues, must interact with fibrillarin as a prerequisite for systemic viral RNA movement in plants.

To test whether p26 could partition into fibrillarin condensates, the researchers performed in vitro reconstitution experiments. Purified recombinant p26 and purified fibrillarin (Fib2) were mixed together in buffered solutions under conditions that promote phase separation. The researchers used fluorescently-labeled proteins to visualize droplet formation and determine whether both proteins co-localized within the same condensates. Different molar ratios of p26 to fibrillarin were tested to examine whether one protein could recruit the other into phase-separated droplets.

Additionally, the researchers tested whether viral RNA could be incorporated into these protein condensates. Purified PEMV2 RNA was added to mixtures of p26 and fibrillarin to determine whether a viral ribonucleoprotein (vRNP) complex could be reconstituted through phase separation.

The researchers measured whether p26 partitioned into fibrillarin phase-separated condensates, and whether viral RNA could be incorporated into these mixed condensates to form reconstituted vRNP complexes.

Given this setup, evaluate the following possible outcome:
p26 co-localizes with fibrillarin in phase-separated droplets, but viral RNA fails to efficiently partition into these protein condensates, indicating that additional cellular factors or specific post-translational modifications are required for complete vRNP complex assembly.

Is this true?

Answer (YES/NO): NO